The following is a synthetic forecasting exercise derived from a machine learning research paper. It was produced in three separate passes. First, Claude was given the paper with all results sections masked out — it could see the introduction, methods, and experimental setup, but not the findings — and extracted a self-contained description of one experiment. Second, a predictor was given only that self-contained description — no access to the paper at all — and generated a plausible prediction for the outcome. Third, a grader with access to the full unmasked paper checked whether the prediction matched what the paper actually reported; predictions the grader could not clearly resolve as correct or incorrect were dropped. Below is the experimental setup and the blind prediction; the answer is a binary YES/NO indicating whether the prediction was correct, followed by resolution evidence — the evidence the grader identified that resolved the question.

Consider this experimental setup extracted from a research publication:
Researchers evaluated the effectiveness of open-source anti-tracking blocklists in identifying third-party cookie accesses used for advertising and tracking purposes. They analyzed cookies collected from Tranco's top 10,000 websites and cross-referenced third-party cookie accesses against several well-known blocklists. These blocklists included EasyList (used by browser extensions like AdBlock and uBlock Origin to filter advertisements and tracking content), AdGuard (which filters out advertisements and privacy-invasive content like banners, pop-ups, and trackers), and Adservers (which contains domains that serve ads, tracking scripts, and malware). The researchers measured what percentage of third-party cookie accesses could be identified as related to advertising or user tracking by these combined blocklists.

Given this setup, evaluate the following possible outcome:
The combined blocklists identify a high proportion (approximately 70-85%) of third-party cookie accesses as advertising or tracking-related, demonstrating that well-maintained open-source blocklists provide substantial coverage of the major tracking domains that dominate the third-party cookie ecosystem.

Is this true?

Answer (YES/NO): NO